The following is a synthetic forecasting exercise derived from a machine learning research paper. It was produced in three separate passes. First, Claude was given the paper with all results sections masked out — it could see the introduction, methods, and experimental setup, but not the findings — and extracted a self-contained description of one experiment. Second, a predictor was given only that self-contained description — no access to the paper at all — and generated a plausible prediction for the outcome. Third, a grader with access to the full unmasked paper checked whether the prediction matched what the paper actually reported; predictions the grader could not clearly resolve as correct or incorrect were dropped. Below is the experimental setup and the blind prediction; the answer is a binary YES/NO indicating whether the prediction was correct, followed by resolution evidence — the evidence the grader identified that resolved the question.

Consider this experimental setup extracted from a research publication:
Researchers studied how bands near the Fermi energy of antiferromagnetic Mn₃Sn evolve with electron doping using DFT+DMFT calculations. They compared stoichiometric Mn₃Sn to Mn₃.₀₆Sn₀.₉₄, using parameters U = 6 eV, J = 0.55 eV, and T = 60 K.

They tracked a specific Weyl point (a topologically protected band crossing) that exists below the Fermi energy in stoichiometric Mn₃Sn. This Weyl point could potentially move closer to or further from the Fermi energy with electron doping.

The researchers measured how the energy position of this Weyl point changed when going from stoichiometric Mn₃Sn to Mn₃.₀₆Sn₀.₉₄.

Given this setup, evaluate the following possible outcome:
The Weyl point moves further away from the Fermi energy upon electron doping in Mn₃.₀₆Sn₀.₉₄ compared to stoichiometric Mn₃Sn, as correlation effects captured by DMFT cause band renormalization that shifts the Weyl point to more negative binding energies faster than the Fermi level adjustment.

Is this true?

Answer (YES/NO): YES